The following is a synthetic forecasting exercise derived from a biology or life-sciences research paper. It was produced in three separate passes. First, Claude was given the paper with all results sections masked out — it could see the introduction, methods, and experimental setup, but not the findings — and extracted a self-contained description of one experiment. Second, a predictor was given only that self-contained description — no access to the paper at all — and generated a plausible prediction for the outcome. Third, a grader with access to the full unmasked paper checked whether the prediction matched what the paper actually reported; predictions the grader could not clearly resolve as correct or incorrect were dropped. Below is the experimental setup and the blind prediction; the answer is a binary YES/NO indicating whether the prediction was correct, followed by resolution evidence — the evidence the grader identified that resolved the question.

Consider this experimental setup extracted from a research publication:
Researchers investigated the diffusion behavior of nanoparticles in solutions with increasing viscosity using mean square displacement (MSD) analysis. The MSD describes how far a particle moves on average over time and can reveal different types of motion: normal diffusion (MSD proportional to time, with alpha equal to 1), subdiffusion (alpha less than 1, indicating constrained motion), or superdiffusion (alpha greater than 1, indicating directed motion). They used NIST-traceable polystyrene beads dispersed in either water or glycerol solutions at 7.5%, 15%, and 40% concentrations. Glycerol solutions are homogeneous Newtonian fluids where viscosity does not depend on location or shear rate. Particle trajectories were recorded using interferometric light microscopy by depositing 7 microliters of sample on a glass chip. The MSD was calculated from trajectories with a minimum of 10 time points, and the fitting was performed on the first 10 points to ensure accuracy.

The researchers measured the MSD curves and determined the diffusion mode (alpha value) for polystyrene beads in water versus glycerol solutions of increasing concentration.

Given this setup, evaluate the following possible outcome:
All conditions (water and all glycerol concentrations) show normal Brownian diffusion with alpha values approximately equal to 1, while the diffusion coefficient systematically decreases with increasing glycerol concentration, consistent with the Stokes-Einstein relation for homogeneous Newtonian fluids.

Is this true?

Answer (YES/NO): YES